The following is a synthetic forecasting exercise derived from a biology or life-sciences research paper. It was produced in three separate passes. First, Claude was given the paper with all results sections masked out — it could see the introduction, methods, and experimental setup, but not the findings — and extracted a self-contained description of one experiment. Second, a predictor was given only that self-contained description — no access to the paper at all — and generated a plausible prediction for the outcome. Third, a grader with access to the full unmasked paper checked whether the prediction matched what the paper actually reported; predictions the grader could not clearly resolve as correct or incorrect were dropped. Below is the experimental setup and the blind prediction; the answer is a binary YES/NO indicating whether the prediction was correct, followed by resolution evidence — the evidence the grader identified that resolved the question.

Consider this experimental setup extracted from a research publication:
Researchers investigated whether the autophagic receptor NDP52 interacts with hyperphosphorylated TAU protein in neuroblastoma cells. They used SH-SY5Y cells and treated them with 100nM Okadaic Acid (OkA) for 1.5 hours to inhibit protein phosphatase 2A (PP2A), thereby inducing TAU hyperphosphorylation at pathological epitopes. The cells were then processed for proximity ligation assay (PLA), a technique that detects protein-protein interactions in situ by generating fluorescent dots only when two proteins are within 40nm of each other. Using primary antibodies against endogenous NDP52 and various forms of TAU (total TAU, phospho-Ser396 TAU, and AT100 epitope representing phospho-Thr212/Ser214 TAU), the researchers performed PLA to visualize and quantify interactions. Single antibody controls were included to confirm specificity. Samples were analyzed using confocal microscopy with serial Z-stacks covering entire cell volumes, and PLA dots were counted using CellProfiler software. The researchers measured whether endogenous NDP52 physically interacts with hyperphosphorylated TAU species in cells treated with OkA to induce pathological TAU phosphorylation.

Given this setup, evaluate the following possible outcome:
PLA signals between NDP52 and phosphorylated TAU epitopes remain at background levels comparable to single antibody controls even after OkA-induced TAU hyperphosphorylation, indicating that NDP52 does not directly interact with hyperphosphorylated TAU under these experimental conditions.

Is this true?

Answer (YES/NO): NO